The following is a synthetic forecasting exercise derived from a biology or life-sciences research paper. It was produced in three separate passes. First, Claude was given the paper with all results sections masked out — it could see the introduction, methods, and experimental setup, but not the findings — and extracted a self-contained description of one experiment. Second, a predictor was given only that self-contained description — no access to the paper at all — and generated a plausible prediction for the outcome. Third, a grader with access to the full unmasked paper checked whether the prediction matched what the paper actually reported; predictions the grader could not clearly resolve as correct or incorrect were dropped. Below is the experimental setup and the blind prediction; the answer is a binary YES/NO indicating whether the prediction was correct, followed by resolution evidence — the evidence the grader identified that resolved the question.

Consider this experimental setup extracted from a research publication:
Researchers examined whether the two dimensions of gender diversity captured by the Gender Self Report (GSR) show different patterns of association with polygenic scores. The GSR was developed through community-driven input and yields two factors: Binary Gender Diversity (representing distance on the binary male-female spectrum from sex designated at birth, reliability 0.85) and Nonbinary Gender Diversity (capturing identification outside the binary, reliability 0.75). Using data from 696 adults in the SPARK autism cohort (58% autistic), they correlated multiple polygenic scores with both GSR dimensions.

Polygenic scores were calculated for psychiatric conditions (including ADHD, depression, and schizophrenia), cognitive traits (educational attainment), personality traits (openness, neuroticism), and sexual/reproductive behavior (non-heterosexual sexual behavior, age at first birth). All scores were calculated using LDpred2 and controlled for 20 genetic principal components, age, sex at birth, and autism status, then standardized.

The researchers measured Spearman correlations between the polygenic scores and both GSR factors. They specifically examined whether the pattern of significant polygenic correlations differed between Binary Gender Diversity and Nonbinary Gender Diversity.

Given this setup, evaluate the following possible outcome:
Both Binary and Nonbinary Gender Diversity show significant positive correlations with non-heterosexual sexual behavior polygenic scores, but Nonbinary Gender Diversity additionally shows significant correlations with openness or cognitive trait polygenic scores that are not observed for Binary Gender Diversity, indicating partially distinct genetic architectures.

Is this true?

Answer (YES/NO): NO